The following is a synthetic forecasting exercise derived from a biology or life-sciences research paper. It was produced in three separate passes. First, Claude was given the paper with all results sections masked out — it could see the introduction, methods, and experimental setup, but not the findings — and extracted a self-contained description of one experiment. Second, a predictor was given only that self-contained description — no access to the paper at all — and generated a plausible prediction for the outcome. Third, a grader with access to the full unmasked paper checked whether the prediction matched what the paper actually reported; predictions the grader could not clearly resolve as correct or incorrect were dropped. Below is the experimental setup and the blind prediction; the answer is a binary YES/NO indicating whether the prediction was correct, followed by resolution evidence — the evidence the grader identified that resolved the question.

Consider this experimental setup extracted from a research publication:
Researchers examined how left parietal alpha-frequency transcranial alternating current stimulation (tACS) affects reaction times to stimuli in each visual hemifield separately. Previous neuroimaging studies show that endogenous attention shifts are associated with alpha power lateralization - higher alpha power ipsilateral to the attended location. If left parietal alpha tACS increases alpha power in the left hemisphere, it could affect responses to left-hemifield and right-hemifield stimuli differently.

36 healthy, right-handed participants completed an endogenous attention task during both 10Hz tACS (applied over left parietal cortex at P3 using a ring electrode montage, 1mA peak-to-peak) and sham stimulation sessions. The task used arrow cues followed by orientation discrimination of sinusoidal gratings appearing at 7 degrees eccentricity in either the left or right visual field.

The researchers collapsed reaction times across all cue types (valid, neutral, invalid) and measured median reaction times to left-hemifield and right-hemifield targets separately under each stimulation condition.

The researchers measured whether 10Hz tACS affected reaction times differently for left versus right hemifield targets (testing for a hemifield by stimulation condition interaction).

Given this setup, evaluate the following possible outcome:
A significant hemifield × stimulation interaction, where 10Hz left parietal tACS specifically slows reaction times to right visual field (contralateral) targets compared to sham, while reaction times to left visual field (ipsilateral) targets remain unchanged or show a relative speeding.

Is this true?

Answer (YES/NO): NO